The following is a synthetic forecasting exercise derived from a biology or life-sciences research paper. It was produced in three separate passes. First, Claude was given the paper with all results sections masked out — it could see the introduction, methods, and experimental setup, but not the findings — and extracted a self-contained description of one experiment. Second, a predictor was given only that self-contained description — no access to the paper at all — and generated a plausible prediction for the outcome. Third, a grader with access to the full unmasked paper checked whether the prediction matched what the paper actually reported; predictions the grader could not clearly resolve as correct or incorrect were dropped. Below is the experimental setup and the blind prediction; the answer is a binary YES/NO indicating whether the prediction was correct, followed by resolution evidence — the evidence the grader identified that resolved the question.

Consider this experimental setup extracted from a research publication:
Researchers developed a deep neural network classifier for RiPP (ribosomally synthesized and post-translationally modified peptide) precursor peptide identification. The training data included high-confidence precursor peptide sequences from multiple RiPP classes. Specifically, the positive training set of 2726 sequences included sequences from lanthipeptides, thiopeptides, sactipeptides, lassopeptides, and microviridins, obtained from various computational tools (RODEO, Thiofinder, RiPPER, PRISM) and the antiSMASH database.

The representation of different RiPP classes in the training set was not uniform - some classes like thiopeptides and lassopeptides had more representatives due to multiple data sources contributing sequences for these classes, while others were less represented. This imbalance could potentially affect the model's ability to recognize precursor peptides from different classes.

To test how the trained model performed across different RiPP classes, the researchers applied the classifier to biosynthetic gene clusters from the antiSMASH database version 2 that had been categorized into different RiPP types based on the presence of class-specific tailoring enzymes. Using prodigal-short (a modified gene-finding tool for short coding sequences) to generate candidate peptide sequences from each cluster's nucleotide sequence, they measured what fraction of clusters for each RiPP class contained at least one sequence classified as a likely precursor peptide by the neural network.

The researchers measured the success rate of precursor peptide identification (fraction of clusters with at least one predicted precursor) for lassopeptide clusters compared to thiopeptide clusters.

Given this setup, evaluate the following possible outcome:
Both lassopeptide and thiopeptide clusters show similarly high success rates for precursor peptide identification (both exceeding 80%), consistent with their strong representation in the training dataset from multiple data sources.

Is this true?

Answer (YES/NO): NO